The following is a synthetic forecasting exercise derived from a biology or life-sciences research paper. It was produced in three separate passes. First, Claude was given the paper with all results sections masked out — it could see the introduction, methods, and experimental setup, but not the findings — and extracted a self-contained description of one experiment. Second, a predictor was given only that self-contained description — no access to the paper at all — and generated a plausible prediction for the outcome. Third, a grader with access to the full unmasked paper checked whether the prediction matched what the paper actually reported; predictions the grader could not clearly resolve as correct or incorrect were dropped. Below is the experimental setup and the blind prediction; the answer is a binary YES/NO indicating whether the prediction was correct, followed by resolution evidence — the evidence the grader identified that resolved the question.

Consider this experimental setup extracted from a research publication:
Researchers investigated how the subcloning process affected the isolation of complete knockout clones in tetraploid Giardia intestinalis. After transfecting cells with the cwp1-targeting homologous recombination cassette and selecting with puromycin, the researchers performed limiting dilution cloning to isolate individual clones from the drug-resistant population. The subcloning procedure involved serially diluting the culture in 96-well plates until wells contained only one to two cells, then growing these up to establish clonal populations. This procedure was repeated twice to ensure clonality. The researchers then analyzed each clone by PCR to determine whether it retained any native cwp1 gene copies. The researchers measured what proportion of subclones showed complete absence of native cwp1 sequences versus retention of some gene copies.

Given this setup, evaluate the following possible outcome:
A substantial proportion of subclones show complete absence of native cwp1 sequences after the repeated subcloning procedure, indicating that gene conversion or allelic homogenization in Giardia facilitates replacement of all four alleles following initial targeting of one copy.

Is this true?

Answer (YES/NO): YES